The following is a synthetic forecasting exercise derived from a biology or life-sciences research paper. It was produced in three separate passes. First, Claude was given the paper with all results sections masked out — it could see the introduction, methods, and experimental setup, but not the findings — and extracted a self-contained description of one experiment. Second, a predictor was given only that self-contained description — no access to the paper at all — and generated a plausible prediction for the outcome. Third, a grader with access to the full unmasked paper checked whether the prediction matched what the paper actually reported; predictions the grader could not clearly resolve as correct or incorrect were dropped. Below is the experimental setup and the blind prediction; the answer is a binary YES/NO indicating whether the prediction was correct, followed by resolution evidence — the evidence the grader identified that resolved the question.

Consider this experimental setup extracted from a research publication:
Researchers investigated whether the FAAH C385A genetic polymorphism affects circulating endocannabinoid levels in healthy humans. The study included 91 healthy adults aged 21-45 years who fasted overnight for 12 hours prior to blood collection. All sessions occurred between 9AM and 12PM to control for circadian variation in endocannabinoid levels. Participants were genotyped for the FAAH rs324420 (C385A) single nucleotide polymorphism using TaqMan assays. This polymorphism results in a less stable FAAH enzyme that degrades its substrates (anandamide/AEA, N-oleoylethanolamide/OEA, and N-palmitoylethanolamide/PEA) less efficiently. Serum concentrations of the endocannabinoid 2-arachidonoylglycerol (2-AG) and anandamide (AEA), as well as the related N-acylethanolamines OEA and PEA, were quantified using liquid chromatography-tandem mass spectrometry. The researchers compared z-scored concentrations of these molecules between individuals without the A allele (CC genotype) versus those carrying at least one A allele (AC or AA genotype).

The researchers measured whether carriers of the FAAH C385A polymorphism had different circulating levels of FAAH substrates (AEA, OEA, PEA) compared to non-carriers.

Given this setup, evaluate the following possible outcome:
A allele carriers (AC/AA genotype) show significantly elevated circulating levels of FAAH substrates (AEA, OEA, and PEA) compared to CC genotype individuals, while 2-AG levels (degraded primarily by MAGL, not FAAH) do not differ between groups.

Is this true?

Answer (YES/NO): NO